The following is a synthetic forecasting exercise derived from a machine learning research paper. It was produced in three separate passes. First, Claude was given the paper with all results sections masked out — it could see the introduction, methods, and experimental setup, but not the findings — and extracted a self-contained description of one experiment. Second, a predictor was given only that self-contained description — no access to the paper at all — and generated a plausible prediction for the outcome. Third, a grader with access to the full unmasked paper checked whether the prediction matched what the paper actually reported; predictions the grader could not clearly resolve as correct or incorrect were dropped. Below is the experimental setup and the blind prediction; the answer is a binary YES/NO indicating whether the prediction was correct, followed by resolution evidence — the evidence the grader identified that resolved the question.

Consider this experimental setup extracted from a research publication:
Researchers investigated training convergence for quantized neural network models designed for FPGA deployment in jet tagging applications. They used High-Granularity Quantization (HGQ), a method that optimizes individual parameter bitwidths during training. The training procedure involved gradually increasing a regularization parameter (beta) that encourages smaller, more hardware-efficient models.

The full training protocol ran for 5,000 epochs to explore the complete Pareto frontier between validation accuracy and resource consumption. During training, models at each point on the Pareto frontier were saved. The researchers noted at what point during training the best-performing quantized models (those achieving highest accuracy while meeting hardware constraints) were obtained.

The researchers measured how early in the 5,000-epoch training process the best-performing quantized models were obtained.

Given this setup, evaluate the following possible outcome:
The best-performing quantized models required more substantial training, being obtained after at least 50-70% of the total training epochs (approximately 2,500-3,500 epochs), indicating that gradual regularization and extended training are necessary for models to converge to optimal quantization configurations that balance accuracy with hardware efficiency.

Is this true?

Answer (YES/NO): NO